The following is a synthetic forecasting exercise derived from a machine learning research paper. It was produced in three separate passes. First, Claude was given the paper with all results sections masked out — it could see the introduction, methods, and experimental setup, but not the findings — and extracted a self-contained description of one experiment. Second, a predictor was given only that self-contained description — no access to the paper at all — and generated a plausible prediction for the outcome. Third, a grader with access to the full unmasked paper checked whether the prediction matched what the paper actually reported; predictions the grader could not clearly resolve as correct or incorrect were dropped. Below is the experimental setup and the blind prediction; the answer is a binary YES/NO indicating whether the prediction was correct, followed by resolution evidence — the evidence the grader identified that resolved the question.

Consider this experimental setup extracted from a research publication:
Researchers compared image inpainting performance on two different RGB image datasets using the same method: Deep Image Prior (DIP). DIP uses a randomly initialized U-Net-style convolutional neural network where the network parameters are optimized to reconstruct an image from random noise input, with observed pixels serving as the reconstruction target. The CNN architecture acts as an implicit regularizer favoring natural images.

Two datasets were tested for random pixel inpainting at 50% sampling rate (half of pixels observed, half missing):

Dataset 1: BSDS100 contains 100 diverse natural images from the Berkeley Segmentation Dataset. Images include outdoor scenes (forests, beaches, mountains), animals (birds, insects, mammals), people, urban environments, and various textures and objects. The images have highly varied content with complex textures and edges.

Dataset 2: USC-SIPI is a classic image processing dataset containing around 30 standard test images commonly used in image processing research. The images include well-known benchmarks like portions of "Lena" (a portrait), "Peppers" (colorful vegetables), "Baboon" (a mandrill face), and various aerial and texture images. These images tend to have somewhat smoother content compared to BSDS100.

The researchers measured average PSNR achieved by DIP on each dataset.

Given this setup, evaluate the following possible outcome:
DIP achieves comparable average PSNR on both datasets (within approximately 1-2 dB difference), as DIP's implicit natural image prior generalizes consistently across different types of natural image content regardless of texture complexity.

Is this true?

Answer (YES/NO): NO